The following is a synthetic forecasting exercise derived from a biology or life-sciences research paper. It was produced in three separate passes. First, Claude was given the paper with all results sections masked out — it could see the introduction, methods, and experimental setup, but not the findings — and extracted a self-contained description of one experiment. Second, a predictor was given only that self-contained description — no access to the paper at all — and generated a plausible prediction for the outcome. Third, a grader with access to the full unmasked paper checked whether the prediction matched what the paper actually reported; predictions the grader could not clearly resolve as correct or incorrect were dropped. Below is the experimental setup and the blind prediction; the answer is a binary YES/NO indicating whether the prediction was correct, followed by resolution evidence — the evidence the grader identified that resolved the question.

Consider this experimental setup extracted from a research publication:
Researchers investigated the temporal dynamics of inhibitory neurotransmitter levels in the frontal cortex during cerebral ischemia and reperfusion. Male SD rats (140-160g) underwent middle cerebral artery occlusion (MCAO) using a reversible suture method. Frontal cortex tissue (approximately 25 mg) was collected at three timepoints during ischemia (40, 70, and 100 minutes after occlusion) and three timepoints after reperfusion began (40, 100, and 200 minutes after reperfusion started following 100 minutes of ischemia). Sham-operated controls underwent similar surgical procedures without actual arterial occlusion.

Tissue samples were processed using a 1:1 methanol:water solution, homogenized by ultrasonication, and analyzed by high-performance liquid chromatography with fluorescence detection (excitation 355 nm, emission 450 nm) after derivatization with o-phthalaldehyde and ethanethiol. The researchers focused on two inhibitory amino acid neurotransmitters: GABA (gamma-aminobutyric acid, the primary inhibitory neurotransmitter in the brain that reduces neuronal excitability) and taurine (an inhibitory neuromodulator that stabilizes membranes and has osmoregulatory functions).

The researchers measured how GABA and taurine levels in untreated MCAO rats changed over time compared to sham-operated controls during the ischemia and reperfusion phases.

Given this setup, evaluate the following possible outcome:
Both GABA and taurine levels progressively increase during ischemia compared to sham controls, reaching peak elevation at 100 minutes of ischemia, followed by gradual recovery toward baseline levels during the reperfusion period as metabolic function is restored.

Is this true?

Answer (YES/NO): NO